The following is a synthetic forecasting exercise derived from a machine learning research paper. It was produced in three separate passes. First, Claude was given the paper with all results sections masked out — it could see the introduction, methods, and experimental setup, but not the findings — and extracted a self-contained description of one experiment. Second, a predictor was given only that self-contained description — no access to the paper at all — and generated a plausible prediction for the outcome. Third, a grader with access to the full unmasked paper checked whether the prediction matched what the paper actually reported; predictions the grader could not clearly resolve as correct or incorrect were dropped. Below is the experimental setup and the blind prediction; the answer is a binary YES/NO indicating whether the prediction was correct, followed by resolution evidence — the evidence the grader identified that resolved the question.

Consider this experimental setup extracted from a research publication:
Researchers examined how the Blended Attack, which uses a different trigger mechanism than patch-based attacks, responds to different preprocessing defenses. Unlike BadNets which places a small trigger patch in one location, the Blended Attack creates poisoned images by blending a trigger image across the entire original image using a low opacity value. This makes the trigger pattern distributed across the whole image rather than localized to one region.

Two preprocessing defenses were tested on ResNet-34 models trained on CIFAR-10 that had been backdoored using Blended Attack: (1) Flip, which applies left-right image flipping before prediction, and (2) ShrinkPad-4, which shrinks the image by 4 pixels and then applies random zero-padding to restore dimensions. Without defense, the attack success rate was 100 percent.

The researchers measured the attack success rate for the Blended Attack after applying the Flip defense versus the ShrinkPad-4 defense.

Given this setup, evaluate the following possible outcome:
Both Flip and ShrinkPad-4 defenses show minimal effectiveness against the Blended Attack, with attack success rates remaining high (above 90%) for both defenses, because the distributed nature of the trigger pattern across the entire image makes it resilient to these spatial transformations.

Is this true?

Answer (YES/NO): NO